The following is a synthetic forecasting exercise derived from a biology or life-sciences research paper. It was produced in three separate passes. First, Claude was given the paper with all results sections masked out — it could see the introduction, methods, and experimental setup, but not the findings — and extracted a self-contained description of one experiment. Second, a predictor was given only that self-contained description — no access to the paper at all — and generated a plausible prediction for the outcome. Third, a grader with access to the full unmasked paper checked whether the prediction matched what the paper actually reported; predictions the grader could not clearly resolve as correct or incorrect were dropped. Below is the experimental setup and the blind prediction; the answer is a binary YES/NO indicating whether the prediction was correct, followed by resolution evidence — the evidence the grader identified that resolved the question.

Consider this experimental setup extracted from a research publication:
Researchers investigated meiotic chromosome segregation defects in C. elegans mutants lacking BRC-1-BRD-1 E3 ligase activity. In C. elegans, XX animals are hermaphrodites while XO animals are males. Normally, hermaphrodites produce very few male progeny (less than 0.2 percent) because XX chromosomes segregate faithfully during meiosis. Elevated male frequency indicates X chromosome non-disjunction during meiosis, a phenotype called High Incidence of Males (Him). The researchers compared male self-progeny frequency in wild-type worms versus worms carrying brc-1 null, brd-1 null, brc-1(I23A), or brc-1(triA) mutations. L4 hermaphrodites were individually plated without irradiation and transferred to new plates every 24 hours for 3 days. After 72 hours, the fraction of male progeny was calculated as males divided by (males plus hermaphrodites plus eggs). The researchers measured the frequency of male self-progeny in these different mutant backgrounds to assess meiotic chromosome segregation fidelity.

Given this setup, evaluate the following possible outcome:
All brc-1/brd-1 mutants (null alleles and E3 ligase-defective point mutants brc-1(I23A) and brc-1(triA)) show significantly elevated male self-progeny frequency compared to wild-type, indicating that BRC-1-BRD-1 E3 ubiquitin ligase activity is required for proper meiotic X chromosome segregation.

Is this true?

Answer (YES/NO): NO